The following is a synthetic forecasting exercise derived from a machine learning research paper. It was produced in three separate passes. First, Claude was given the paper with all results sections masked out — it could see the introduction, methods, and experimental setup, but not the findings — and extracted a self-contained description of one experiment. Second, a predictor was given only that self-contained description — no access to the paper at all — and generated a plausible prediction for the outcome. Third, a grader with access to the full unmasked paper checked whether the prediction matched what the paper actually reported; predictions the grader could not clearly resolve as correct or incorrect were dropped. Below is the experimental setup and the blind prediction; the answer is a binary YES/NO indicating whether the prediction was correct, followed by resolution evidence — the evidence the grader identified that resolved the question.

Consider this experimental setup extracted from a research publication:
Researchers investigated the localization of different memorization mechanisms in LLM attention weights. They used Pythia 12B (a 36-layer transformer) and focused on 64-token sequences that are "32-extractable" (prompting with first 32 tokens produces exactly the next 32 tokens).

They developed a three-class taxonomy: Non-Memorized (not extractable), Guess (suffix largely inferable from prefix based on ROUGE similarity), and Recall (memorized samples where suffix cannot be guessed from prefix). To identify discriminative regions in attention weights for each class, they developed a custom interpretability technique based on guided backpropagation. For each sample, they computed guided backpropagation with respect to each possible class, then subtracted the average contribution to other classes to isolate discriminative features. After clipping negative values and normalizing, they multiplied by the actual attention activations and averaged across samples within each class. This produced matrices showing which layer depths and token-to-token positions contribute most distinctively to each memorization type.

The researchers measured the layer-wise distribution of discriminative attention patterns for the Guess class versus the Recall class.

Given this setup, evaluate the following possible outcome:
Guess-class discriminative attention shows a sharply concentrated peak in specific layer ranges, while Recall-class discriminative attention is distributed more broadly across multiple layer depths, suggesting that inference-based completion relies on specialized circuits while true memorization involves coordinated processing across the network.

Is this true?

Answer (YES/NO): NO